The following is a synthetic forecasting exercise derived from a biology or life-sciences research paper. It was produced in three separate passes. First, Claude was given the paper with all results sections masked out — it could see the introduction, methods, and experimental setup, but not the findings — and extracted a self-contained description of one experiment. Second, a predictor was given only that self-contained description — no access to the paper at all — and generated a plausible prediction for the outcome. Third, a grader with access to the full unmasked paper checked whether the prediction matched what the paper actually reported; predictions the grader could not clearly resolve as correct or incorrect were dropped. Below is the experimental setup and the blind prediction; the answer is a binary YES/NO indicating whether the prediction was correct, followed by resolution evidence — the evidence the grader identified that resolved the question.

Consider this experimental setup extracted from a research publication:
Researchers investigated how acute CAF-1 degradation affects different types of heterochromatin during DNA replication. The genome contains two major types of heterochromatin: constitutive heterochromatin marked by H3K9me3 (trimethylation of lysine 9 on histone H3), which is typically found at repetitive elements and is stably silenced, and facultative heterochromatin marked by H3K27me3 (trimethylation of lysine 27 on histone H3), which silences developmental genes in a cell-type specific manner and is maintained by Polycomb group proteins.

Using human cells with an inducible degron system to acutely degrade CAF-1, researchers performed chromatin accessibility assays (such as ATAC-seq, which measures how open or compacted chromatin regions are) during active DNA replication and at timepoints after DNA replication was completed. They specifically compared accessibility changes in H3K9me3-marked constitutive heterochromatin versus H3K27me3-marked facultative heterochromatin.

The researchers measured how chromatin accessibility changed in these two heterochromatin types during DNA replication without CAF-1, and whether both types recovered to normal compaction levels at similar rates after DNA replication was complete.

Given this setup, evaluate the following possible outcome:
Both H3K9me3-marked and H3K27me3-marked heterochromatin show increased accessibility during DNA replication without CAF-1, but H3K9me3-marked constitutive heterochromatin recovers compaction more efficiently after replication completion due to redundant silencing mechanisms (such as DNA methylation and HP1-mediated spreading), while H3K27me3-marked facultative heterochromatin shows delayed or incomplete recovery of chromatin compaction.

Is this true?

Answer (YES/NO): YES